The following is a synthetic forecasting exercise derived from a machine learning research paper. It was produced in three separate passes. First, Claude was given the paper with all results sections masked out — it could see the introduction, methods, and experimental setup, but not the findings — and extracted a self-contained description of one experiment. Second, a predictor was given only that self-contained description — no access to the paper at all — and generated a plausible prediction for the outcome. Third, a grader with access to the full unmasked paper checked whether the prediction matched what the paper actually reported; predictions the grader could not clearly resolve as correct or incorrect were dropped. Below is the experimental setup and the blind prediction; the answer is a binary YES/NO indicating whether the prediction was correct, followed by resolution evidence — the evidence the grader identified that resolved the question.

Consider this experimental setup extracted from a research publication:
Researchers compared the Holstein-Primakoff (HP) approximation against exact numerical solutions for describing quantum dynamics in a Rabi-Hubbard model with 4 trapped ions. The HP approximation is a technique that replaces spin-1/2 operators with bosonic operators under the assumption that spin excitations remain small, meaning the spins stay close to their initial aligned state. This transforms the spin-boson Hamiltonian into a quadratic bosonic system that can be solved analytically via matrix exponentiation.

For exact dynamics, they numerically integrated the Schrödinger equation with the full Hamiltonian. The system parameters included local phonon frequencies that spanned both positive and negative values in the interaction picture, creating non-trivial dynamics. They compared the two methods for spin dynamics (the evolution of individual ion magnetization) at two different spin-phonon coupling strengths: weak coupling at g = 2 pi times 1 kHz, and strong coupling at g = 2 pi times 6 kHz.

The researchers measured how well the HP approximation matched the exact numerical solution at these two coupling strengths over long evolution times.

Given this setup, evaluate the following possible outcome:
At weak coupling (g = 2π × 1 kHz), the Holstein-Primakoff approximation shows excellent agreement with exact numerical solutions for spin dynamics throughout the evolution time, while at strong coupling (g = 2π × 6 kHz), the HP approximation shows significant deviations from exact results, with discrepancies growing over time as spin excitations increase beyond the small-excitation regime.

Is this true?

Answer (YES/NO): YES